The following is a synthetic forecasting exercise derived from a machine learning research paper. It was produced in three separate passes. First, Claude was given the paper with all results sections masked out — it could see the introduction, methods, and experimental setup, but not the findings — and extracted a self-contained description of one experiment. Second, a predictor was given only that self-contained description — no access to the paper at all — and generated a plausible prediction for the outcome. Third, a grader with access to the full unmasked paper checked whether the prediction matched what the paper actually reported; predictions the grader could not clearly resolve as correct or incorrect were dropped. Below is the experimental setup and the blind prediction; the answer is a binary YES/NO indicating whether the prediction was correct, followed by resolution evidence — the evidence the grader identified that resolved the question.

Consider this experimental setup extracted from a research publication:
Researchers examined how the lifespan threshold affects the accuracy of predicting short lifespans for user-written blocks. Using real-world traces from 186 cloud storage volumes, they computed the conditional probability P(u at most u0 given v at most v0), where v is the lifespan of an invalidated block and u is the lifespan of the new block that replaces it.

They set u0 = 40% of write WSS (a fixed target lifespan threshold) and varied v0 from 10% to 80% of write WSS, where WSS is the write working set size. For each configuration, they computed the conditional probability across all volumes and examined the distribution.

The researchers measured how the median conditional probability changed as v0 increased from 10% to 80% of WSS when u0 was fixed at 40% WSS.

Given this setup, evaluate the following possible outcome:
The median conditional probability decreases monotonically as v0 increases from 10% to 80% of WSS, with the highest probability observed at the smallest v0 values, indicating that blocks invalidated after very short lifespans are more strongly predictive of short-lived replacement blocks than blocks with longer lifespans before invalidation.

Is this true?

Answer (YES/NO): YES